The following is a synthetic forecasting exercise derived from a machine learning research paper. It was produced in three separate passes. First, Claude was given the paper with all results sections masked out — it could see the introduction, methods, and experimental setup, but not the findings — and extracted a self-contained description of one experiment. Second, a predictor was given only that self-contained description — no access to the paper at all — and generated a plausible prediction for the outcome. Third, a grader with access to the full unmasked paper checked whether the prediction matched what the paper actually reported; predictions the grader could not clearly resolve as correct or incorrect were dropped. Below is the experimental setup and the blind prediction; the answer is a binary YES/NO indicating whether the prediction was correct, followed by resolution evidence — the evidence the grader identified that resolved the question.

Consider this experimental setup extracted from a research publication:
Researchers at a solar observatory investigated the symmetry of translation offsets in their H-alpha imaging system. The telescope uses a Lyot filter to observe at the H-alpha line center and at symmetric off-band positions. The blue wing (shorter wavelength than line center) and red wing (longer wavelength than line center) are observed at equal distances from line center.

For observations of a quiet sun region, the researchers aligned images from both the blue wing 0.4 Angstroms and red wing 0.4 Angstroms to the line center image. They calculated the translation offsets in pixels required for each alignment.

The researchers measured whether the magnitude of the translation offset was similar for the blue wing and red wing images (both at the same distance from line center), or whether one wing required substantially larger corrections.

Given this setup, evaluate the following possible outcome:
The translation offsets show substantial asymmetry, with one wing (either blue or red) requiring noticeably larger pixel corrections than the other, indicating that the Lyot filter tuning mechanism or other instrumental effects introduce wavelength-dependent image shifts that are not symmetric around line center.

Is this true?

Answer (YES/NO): NO